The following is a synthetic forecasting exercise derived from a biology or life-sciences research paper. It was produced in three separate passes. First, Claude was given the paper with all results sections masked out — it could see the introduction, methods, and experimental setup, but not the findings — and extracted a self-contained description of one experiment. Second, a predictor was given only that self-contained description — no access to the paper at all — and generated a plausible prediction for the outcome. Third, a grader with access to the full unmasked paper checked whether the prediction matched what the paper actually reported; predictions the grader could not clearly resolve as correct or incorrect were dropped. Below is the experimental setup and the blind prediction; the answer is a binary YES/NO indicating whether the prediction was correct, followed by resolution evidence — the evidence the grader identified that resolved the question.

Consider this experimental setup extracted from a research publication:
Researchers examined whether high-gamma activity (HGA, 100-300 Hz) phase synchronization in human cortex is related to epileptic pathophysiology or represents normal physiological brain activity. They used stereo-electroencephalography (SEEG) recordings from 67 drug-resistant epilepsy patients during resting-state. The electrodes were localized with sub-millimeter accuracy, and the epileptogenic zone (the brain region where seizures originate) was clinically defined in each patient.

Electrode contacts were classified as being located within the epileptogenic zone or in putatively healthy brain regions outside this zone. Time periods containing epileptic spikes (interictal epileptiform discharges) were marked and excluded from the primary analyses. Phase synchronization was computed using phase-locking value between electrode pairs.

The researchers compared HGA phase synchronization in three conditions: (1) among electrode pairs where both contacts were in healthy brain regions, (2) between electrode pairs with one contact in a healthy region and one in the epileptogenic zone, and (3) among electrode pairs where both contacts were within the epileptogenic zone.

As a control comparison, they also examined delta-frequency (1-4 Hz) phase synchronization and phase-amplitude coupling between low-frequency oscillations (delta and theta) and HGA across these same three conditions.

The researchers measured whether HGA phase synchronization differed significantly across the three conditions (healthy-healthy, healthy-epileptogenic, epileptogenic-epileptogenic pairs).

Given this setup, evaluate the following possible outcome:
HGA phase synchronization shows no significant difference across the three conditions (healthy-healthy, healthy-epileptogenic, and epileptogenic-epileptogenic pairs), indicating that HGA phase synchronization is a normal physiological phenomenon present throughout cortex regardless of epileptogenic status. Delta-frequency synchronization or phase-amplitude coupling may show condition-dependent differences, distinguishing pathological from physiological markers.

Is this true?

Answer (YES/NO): YES